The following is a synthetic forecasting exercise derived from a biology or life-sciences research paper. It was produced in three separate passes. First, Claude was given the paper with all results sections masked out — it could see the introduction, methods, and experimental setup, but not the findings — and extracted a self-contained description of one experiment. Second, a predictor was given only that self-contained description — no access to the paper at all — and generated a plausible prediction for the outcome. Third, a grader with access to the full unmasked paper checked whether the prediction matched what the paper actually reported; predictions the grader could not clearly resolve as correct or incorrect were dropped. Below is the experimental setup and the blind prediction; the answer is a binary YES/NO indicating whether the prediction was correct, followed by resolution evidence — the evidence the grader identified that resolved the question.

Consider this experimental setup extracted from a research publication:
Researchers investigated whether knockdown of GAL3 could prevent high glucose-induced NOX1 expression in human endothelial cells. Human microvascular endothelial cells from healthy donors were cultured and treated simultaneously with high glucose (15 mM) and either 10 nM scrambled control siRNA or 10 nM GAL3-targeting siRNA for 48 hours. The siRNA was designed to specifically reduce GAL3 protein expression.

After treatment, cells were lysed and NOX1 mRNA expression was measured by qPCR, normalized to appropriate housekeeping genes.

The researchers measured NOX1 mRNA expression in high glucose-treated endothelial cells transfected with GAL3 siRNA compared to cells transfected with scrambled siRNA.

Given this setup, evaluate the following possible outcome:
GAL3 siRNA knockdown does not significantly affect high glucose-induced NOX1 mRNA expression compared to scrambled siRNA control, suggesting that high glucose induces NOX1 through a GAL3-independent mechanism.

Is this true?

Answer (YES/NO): NO